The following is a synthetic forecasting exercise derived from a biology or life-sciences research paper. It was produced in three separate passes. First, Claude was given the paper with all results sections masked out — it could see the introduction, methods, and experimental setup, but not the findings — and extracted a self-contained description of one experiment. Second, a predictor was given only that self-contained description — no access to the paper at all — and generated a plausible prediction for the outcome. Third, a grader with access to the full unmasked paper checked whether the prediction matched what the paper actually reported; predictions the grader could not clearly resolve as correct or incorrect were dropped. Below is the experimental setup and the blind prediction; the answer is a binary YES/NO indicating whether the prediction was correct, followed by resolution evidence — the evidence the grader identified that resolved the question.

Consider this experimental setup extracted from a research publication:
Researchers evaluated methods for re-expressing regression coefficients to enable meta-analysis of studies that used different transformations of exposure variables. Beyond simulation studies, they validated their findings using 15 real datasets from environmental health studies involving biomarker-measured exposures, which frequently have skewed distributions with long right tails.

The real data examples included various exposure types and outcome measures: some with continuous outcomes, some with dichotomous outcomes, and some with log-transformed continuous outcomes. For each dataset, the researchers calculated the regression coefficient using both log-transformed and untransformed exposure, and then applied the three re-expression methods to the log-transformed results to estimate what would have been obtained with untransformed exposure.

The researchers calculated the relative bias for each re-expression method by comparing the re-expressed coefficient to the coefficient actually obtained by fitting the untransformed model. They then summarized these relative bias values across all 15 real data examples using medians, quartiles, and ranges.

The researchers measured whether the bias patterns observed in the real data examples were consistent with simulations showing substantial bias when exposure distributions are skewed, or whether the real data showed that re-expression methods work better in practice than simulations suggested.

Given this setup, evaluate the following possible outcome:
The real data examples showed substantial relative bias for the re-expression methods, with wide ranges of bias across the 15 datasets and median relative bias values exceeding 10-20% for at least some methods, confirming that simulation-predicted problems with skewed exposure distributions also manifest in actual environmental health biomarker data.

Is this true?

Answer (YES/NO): YES